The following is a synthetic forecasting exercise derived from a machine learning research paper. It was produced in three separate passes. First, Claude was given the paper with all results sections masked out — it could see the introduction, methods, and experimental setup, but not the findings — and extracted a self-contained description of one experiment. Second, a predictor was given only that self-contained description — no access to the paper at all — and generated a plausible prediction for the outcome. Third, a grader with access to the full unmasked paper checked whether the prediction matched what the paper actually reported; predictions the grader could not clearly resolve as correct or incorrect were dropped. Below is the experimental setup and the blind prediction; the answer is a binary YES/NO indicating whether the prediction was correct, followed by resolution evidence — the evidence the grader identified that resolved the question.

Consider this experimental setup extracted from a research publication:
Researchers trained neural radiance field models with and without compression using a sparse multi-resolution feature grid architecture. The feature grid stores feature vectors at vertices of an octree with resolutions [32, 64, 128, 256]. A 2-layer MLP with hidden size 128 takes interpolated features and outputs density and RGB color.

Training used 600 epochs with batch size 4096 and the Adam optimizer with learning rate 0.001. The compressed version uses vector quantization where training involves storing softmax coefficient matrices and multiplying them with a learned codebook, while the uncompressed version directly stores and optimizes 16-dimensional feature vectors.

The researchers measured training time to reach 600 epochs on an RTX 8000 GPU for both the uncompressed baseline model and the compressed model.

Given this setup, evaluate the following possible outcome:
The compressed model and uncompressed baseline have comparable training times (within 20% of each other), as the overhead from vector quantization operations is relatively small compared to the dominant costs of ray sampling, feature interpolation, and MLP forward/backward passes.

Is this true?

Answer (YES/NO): NO